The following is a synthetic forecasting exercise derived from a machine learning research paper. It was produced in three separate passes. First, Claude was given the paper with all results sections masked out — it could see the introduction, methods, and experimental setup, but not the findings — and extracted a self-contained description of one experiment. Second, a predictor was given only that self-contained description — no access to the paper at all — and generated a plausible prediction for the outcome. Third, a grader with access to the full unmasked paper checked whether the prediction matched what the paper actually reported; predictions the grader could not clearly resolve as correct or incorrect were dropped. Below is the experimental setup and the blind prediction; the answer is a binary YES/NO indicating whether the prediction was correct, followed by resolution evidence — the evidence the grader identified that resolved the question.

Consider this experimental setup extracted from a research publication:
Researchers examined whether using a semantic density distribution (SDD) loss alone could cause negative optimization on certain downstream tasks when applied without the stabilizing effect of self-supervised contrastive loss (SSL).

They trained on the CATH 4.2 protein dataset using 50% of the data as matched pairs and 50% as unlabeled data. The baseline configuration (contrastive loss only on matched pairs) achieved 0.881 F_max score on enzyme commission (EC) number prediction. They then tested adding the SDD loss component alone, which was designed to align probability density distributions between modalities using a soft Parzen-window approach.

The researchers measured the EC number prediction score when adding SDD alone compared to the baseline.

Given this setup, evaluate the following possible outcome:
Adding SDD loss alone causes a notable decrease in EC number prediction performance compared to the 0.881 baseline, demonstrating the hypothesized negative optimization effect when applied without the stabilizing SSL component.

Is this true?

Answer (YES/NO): YES